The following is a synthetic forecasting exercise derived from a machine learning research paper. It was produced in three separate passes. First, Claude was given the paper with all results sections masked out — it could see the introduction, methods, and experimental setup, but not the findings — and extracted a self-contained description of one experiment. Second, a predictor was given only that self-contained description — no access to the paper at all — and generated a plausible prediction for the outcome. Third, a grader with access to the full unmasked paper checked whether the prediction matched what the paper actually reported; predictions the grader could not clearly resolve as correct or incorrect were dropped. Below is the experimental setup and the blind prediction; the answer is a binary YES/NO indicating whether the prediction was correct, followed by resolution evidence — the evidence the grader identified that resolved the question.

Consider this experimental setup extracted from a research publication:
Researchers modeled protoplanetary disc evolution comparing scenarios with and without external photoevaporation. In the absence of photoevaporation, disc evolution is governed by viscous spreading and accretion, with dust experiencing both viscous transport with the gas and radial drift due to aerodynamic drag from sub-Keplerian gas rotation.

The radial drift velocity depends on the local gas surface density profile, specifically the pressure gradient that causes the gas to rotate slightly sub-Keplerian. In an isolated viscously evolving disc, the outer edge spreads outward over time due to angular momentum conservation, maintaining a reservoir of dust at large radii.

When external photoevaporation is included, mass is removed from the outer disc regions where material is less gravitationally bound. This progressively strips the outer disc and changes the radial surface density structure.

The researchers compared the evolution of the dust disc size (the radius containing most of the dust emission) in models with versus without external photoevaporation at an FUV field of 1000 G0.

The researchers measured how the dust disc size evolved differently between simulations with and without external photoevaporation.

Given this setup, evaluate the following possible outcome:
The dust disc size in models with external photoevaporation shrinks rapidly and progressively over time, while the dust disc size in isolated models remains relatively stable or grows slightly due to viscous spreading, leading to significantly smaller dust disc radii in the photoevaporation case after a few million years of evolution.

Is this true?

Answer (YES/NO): NO